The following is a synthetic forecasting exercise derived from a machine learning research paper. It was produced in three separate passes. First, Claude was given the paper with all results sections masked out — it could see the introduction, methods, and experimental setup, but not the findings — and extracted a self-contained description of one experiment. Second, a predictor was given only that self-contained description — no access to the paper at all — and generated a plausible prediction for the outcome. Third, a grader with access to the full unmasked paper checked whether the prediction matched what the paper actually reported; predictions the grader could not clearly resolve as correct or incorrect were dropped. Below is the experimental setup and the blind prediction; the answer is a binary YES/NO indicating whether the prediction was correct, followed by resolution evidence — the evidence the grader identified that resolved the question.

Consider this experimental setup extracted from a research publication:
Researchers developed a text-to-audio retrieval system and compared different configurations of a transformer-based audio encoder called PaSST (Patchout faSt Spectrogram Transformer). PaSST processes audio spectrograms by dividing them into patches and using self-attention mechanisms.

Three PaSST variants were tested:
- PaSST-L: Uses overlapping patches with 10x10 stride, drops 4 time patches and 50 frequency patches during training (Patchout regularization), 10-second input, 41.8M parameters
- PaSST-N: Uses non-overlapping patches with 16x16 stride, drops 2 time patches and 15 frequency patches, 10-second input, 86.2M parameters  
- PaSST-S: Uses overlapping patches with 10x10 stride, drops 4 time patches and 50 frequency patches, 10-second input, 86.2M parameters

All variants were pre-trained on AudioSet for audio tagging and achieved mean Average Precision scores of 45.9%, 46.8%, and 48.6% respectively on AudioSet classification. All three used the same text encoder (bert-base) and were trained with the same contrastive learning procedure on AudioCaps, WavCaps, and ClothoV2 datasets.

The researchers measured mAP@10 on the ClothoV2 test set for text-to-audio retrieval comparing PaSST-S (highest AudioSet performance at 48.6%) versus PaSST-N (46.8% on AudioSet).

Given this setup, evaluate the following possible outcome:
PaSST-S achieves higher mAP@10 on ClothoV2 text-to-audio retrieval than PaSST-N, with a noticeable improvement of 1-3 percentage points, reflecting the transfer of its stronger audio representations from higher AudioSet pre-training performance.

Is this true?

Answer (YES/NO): NO